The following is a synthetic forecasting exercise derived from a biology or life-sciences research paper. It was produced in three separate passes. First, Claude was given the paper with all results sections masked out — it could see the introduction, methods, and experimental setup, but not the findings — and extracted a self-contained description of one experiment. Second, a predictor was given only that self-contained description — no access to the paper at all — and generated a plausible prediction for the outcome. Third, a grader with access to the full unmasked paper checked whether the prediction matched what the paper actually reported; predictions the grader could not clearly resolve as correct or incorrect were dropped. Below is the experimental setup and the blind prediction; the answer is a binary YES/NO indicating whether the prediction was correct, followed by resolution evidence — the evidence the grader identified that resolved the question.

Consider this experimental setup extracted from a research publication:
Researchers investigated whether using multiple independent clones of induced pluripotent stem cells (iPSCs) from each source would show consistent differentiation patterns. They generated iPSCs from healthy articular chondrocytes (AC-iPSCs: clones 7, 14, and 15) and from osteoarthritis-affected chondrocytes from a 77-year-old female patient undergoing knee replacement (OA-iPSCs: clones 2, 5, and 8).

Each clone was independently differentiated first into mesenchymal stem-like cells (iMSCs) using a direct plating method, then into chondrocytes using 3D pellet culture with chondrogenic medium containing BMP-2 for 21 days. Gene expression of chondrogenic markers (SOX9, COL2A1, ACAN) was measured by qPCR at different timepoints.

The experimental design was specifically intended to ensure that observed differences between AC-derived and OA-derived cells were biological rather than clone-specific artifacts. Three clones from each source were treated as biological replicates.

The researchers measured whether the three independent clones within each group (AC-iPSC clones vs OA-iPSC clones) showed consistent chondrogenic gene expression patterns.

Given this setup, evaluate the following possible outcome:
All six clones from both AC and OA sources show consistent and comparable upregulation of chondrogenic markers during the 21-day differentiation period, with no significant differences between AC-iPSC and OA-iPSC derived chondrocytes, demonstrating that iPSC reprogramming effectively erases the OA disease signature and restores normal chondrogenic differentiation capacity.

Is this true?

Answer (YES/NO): NO